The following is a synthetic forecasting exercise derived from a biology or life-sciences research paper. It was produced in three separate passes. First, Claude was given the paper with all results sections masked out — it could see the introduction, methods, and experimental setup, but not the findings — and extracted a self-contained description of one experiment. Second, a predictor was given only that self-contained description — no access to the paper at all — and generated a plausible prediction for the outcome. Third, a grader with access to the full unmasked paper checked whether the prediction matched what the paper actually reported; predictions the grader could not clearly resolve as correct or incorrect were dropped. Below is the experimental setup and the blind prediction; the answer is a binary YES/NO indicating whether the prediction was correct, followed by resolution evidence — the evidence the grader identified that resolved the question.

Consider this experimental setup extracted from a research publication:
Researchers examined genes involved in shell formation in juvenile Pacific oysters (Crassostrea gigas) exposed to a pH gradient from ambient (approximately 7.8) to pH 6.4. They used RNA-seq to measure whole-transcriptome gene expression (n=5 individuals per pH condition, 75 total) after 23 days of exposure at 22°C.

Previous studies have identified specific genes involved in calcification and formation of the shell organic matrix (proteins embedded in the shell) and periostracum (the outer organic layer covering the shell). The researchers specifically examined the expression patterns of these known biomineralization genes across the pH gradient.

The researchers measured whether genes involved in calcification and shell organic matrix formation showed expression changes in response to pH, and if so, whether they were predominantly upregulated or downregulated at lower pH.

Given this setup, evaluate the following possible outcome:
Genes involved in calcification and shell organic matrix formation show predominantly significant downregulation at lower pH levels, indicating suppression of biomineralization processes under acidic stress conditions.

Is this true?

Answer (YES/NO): NO